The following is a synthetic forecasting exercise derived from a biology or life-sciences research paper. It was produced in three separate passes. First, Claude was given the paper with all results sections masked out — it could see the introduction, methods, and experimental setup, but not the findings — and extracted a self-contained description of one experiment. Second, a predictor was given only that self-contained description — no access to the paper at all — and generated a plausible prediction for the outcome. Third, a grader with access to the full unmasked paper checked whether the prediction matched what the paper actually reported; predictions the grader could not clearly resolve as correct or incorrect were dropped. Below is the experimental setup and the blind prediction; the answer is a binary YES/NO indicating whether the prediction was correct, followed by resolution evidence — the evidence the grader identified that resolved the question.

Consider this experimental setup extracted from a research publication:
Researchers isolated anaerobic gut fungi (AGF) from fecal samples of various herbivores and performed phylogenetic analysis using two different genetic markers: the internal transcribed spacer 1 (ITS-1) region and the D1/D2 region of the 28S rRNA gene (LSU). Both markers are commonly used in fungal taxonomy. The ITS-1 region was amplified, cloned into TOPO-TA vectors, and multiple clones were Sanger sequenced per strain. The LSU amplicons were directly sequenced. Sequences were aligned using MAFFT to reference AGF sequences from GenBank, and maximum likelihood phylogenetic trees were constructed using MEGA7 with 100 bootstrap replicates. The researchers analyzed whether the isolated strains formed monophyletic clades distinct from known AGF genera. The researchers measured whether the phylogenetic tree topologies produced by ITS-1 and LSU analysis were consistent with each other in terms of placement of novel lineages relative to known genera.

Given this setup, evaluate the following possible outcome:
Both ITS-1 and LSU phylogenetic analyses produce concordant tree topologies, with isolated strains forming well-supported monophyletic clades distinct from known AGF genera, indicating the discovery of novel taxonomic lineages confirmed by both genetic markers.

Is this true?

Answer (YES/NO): NO